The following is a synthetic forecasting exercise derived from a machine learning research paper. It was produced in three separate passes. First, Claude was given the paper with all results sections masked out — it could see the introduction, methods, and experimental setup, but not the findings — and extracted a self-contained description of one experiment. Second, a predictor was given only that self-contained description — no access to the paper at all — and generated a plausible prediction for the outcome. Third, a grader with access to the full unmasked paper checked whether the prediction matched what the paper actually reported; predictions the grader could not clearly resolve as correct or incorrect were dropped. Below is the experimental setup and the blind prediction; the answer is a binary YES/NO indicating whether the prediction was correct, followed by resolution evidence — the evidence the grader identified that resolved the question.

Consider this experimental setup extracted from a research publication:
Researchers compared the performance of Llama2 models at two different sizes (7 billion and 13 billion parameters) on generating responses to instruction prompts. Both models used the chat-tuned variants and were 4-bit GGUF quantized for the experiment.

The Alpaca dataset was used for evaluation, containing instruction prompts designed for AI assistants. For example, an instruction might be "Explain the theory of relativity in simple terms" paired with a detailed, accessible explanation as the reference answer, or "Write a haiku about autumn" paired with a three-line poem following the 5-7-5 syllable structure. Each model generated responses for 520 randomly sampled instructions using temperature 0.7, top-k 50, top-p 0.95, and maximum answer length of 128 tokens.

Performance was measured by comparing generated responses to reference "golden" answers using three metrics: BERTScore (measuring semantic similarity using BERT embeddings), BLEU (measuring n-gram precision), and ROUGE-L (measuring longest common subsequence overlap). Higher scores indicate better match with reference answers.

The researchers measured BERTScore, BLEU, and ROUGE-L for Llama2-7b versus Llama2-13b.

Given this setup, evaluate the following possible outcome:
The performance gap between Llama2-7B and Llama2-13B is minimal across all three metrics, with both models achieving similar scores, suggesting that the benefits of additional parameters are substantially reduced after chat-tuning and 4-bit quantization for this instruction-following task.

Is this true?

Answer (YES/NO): YES